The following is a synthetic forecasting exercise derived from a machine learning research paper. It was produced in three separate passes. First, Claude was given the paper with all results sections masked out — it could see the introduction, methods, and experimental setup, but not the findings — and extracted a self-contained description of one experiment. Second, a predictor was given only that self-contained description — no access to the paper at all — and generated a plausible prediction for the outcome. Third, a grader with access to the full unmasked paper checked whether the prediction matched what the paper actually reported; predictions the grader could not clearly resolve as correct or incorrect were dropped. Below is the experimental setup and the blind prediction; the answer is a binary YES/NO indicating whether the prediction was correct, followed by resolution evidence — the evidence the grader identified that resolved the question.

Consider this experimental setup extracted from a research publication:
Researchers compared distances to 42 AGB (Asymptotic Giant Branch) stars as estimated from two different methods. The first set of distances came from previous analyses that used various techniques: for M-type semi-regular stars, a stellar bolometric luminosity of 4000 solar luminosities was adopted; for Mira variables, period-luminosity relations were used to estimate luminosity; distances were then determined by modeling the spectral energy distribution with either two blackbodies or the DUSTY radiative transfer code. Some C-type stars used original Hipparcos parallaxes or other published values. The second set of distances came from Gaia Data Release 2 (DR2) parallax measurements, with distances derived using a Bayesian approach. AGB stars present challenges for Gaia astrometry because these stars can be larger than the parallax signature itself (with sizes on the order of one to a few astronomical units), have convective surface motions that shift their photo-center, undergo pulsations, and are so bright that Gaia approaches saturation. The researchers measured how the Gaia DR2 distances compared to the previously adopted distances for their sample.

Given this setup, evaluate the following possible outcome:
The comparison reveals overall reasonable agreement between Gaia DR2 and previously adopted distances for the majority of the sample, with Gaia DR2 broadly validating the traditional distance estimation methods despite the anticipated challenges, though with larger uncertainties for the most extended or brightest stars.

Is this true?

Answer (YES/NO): NO